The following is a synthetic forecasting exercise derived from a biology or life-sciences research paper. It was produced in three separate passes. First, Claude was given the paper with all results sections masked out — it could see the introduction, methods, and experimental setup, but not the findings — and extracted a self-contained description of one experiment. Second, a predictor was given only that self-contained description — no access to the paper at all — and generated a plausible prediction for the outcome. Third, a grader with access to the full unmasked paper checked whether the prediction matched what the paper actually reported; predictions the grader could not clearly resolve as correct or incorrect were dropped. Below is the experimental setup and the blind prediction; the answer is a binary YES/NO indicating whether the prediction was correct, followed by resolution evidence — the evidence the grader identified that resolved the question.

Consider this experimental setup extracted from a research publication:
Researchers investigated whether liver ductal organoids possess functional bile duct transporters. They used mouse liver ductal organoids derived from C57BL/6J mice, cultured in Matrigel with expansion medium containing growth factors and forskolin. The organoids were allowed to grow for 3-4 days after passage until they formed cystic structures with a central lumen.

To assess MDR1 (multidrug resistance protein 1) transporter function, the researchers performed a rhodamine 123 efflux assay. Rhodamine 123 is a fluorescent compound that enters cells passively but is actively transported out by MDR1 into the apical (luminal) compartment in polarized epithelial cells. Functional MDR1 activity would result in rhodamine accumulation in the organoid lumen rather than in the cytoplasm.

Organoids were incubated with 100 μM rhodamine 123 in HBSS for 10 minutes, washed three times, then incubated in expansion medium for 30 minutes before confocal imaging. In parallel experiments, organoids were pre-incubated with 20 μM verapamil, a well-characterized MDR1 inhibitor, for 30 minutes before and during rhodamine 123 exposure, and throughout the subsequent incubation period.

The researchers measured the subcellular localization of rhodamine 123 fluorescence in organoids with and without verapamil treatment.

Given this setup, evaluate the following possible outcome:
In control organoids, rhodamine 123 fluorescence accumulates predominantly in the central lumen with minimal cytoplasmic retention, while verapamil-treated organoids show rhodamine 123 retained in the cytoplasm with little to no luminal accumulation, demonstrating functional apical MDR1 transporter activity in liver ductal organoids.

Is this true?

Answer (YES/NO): YES